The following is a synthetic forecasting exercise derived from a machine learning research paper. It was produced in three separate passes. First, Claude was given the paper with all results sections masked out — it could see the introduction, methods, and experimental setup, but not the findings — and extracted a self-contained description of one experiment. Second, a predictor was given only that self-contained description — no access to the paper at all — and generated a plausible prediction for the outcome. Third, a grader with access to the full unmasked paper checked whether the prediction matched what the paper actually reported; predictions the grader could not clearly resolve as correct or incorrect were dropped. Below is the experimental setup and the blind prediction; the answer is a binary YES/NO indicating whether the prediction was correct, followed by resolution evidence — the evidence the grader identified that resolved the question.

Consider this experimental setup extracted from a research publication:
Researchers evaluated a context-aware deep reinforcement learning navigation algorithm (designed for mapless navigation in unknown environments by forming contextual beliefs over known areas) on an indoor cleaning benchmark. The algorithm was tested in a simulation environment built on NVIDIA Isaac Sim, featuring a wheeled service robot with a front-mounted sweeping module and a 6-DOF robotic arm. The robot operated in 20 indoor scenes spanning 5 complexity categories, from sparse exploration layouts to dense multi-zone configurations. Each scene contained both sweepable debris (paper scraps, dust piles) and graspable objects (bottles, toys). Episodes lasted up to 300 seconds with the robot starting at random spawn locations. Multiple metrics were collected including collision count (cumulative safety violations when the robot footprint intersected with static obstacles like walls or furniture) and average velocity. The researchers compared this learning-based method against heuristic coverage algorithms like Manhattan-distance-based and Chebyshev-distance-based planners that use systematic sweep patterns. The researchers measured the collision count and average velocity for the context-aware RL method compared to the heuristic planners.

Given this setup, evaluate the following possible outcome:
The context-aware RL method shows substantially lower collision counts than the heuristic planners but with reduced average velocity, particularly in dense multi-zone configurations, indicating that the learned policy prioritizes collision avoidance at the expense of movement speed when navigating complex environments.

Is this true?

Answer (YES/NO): NO